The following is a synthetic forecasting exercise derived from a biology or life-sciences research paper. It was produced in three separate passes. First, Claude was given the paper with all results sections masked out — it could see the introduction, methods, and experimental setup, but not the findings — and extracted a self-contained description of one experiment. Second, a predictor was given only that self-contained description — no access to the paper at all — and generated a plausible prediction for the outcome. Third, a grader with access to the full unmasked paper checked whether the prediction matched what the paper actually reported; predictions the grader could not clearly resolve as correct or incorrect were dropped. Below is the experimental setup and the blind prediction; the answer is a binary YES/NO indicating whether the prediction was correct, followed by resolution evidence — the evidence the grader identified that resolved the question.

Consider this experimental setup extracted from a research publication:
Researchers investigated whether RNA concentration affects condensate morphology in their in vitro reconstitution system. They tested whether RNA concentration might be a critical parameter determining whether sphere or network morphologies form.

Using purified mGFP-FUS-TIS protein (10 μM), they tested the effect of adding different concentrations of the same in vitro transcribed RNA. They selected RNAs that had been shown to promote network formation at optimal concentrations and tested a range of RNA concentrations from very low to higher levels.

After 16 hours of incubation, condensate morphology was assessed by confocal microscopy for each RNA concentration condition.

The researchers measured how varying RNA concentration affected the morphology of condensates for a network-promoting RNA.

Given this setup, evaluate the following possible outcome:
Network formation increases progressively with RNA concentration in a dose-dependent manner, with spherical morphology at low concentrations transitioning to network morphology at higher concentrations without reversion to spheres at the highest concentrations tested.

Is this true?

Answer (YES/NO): NO